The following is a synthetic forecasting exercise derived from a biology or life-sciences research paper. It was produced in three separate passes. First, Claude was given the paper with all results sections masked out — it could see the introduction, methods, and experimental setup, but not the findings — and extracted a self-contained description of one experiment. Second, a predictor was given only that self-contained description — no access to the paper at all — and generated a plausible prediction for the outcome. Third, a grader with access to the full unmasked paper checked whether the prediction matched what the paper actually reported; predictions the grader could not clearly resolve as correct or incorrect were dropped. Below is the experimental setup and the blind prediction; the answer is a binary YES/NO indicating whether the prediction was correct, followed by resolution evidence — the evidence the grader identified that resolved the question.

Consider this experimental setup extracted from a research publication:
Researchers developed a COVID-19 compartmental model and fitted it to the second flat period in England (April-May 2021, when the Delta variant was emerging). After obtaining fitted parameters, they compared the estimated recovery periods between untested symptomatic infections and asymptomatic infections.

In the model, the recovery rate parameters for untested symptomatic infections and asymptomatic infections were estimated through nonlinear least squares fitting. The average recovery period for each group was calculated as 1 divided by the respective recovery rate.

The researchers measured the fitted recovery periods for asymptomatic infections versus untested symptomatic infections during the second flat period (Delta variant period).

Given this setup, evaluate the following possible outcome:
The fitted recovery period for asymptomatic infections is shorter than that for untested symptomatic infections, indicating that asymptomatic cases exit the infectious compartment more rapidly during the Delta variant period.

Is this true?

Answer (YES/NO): YES